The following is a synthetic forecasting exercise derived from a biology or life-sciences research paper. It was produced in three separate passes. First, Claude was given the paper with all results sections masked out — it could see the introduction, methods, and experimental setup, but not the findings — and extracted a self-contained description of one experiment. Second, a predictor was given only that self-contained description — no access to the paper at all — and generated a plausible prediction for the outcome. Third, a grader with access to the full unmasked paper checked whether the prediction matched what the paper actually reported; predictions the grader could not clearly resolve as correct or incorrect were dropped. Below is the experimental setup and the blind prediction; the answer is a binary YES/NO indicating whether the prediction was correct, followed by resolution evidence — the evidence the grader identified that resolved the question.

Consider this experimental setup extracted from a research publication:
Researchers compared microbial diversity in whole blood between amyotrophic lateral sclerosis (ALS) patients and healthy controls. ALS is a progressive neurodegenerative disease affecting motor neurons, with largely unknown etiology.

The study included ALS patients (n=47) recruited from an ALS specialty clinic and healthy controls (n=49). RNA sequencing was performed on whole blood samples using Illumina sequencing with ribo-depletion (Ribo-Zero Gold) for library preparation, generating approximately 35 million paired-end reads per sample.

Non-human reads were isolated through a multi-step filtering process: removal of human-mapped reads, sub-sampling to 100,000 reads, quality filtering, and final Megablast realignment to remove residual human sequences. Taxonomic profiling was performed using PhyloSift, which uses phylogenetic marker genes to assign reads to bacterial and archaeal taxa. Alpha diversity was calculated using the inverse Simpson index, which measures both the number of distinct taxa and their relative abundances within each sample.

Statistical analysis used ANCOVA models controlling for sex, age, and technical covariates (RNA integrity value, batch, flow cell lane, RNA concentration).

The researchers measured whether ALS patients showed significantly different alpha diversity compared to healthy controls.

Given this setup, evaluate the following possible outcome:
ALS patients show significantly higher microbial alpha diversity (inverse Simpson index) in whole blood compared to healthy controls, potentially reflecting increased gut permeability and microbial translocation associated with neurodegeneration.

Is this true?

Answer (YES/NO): NO